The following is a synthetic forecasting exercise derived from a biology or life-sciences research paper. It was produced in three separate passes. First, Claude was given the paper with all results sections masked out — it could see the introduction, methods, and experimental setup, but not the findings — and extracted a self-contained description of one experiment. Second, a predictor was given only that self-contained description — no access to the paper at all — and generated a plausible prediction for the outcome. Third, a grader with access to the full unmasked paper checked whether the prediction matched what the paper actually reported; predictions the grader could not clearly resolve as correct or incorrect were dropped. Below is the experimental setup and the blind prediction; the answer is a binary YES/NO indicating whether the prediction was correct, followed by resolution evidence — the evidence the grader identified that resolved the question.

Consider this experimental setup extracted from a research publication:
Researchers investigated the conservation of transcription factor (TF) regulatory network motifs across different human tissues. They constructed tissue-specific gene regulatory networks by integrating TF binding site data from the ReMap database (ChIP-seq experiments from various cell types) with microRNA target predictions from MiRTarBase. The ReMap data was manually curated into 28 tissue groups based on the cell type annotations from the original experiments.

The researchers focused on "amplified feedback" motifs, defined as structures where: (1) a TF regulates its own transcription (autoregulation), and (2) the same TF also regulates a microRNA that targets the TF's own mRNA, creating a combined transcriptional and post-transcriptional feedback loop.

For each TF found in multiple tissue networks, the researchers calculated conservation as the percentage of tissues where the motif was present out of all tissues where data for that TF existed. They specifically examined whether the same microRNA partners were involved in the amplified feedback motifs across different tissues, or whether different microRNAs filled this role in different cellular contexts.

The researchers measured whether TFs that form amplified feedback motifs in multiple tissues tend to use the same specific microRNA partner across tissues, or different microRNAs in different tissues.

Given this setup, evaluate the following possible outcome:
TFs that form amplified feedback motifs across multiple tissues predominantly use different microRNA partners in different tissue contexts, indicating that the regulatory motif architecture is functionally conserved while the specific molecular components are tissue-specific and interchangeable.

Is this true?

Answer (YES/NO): NO